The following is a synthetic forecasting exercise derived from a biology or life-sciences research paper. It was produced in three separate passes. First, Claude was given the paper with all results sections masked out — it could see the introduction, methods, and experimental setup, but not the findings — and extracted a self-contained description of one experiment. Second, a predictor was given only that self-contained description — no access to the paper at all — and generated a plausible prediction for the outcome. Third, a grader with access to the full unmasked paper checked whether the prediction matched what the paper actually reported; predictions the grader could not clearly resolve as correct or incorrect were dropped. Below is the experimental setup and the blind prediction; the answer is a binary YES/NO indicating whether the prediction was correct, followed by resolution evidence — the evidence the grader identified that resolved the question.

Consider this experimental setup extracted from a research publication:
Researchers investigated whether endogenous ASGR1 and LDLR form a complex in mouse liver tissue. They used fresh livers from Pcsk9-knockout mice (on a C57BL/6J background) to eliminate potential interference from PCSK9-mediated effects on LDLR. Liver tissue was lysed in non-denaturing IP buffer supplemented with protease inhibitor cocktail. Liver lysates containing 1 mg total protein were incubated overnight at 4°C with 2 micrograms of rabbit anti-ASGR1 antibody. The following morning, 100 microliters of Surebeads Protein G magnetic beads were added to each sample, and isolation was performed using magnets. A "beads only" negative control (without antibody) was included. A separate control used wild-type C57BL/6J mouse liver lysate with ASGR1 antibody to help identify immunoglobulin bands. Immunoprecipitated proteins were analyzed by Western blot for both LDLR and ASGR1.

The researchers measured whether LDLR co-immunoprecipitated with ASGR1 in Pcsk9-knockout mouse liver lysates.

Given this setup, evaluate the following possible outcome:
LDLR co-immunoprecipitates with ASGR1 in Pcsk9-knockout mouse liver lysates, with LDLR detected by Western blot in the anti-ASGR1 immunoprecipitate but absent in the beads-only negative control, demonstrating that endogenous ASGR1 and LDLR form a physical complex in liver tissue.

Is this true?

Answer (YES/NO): YES